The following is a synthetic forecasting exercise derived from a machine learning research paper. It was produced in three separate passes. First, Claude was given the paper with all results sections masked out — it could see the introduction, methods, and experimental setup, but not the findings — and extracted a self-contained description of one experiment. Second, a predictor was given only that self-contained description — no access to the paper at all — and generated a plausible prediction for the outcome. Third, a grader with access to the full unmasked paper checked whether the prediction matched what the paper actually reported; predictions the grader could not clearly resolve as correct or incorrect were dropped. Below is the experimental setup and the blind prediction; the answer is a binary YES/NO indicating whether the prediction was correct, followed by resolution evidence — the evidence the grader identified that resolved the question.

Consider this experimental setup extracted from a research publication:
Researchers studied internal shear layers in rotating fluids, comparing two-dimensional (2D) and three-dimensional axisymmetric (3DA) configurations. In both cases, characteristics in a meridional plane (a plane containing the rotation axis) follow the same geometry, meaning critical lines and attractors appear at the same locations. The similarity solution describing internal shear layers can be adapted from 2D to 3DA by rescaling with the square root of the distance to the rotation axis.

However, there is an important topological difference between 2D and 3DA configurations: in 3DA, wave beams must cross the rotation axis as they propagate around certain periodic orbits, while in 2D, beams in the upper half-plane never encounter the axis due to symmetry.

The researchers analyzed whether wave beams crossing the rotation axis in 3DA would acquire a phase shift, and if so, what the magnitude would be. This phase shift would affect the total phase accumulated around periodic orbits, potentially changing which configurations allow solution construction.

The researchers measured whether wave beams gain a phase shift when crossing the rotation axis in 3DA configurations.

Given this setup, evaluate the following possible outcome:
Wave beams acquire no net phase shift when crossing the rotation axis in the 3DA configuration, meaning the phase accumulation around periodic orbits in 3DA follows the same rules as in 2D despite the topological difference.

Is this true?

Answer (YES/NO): NO